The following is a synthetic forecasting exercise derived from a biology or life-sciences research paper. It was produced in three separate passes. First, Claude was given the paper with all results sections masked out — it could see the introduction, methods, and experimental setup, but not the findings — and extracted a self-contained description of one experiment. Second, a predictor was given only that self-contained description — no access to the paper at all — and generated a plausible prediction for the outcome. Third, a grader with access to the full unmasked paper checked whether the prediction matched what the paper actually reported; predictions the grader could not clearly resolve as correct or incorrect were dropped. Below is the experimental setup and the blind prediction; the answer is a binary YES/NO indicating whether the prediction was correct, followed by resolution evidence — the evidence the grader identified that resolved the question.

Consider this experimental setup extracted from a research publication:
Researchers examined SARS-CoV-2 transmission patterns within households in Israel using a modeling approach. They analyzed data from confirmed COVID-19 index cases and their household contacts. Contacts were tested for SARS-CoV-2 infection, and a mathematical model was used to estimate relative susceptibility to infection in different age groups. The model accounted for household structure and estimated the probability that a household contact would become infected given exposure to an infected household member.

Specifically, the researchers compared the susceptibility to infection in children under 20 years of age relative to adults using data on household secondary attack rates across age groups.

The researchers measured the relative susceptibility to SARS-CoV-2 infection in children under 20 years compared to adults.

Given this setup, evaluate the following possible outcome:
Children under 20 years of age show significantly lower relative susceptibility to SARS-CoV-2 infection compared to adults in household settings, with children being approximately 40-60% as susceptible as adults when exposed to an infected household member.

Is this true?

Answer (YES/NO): YES